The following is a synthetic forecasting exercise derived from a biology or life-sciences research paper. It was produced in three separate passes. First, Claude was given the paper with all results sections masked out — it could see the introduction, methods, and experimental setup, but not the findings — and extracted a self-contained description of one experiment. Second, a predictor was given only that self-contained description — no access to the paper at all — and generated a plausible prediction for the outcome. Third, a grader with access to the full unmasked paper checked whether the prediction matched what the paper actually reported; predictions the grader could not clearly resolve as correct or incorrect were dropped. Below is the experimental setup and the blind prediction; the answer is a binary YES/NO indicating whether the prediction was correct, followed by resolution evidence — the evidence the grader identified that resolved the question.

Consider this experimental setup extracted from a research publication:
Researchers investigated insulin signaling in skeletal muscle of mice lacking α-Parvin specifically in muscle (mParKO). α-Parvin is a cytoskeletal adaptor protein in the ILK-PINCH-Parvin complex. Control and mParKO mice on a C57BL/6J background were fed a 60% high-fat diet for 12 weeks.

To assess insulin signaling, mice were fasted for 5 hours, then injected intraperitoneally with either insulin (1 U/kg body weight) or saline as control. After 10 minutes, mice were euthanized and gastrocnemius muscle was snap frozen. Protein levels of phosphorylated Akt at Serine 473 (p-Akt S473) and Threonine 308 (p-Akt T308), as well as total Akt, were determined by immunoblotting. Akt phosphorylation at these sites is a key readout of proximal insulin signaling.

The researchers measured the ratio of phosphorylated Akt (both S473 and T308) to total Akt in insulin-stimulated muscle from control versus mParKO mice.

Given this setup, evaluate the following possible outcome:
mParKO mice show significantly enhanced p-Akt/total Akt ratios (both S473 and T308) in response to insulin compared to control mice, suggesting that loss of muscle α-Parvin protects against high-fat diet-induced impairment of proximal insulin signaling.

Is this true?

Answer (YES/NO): NO